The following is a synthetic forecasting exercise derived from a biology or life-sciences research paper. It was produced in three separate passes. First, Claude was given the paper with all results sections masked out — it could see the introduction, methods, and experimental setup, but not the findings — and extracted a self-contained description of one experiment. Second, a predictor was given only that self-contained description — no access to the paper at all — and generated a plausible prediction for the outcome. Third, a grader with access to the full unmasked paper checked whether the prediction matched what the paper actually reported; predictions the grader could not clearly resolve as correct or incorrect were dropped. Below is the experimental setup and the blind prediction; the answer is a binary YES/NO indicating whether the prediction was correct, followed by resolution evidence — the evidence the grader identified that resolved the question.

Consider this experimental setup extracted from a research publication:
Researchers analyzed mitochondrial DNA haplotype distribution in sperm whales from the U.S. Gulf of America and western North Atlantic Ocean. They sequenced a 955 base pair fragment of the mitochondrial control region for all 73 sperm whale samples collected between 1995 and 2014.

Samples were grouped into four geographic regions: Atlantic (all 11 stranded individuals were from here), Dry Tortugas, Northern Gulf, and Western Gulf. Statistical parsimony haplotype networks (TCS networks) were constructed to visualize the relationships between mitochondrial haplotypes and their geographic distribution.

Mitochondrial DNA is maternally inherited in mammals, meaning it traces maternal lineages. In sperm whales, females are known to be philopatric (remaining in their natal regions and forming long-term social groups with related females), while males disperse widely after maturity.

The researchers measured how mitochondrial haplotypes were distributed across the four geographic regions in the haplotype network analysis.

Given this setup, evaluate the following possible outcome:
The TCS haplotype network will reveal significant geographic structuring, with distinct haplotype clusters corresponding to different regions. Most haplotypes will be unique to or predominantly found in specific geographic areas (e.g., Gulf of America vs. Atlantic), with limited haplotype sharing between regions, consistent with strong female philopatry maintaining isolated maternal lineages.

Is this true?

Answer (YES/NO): YES